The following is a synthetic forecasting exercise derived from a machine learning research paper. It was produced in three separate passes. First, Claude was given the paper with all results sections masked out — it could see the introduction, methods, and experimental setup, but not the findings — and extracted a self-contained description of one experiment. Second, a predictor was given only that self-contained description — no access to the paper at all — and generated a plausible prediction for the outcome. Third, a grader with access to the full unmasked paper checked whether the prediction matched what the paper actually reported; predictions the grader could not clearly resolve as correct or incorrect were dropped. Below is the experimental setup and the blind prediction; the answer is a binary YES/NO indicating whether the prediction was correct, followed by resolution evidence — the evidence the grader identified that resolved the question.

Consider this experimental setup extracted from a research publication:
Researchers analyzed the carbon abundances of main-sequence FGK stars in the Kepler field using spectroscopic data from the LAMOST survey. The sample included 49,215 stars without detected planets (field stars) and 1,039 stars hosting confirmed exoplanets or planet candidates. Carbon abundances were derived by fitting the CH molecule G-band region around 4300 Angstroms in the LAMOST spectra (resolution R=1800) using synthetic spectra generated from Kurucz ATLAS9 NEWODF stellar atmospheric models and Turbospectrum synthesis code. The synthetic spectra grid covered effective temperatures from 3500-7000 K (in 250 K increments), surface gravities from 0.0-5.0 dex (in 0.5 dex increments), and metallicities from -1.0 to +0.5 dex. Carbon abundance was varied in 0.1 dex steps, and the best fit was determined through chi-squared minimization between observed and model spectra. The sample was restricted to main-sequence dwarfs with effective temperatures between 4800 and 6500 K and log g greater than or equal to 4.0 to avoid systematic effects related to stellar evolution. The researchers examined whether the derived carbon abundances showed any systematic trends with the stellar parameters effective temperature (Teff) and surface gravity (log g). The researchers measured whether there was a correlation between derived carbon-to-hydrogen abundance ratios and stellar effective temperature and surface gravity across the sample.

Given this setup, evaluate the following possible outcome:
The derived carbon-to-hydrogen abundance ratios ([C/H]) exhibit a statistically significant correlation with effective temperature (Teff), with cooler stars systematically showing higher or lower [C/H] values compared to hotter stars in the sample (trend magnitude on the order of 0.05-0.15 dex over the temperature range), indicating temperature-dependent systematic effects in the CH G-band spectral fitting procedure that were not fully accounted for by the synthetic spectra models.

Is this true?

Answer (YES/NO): NO